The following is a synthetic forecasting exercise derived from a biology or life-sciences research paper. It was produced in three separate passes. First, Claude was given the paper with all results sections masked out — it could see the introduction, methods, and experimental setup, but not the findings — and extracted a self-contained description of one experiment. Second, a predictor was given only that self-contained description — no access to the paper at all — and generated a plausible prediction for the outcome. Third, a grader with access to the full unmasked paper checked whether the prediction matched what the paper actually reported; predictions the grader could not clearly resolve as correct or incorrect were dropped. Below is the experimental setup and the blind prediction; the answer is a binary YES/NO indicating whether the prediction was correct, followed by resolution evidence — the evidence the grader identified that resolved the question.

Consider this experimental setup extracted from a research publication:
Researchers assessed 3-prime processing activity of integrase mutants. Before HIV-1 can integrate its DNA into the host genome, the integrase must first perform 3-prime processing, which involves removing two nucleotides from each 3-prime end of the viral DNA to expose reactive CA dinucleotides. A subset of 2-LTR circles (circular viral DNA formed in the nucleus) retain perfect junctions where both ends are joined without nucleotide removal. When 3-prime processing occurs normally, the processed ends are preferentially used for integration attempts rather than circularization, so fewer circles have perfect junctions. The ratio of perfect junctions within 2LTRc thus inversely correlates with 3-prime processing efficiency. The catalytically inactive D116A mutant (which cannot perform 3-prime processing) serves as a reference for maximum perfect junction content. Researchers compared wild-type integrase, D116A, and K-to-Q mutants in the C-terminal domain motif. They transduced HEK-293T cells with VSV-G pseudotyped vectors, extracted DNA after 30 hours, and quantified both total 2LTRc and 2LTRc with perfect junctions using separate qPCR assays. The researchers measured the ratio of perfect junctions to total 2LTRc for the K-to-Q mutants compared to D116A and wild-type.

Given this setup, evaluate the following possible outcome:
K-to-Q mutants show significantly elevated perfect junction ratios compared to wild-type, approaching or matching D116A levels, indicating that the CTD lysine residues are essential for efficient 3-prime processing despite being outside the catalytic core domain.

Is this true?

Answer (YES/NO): NO